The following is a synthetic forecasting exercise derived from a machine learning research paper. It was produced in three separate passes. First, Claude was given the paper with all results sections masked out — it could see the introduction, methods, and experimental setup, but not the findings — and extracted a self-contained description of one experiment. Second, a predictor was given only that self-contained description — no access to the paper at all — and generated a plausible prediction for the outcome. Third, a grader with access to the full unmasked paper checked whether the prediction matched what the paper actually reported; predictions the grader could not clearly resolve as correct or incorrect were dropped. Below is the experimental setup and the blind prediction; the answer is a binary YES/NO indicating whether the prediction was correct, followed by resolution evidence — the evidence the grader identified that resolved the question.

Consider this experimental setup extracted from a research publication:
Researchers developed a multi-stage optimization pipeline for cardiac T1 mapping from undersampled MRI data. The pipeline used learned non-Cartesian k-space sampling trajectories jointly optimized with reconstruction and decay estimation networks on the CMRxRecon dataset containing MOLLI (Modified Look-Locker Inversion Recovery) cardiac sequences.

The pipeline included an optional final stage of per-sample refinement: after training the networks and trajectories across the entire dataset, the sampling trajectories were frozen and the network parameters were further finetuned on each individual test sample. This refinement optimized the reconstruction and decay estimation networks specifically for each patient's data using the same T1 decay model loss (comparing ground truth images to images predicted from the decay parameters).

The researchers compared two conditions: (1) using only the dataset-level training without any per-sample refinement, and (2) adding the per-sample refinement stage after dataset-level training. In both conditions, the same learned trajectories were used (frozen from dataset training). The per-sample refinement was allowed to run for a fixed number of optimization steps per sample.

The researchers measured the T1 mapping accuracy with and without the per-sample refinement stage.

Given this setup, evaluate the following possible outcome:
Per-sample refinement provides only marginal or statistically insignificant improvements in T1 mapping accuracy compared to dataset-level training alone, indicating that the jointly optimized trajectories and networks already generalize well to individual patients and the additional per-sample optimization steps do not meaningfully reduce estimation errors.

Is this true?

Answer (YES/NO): NO